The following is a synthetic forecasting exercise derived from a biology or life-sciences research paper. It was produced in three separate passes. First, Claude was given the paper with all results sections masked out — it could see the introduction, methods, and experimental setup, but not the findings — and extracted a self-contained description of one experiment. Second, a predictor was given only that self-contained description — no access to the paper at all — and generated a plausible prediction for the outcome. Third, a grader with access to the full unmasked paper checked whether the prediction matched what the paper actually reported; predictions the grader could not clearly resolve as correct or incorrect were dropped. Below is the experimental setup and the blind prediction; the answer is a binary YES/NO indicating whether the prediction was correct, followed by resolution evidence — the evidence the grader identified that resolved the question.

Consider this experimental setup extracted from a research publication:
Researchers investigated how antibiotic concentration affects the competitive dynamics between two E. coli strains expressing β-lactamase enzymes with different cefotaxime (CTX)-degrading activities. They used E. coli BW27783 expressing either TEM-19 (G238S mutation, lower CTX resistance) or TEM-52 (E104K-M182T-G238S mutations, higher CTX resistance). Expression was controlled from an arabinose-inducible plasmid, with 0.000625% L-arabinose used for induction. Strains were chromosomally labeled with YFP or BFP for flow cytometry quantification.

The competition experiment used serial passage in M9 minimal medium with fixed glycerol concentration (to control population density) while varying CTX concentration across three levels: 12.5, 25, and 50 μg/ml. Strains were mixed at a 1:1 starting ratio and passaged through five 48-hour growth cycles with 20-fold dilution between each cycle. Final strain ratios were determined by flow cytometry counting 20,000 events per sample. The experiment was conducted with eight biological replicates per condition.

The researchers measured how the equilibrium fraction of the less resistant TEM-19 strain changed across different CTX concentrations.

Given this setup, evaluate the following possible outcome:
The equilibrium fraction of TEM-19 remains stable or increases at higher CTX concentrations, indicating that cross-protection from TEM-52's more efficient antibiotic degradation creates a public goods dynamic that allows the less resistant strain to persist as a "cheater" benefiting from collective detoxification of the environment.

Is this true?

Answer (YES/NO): NO